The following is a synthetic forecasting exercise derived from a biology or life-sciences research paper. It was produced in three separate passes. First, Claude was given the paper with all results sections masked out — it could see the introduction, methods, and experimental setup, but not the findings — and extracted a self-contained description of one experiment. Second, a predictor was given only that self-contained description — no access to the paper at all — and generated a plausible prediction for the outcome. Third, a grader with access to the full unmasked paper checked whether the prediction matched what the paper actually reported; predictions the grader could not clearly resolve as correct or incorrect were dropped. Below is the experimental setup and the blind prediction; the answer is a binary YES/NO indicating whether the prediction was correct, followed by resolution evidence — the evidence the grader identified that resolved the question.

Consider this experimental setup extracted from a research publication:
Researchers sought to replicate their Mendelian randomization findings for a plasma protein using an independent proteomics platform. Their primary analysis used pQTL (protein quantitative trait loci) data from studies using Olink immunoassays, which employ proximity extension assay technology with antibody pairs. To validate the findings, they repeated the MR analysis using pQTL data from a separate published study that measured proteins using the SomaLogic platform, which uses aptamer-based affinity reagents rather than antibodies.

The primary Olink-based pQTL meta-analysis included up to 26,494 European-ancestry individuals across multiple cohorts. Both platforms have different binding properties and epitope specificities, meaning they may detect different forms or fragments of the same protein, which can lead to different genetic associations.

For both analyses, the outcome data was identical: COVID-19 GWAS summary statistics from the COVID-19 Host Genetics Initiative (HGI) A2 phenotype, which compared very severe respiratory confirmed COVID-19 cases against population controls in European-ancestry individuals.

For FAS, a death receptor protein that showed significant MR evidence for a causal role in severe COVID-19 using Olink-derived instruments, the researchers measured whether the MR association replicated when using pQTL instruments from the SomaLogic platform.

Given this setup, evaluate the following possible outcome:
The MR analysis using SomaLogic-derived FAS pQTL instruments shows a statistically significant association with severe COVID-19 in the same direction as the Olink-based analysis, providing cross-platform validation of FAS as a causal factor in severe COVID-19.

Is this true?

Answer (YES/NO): YES